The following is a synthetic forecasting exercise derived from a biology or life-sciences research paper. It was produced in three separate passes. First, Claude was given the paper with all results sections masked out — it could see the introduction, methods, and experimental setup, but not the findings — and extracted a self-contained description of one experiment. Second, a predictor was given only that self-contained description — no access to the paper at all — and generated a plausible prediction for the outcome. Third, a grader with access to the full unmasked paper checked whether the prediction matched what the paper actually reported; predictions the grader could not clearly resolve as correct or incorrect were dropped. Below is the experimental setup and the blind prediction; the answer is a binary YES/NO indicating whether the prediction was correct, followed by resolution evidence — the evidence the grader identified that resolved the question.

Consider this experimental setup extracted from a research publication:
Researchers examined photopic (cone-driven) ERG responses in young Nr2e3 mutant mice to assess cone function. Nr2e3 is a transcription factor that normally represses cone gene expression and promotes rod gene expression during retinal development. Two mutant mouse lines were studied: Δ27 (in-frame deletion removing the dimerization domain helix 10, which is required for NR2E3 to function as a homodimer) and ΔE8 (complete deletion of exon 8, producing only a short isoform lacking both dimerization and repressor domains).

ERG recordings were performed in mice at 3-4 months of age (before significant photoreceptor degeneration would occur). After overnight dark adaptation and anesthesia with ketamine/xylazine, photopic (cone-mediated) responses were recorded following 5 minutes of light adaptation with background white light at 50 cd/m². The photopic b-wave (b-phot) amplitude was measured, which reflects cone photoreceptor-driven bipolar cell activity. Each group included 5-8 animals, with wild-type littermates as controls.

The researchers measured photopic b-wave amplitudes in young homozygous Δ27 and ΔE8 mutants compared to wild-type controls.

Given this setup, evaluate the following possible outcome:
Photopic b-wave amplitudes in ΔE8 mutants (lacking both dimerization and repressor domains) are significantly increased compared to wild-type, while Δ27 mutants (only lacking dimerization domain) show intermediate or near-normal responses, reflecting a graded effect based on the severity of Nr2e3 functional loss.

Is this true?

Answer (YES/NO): NO